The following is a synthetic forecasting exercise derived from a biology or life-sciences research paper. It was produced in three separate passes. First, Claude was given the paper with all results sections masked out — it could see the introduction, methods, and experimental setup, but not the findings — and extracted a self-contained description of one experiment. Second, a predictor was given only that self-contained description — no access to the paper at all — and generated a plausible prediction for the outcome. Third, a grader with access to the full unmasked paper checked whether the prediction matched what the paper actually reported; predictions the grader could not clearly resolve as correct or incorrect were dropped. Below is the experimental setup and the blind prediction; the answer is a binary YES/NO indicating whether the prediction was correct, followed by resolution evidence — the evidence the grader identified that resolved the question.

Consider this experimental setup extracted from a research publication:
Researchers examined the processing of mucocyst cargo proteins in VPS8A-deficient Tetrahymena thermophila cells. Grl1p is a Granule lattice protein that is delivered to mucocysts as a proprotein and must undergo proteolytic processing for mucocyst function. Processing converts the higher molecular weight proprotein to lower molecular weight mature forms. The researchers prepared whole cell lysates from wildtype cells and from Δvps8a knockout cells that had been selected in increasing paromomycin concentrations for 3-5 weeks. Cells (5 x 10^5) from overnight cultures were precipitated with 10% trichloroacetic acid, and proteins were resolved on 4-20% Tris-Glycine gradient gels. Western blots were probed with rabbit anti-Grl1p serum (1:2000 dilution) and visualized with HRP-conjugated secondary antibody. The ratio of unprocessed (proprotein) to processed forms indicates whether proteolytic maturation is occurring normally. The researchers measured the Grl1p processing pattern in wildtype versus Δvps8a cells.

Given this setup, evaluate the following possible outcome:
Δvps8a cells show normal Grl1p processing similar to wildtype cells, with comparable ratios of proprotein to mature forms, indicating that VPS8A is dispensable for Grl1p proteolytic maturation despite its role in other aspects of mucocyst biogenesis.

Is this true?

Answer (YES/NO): NO